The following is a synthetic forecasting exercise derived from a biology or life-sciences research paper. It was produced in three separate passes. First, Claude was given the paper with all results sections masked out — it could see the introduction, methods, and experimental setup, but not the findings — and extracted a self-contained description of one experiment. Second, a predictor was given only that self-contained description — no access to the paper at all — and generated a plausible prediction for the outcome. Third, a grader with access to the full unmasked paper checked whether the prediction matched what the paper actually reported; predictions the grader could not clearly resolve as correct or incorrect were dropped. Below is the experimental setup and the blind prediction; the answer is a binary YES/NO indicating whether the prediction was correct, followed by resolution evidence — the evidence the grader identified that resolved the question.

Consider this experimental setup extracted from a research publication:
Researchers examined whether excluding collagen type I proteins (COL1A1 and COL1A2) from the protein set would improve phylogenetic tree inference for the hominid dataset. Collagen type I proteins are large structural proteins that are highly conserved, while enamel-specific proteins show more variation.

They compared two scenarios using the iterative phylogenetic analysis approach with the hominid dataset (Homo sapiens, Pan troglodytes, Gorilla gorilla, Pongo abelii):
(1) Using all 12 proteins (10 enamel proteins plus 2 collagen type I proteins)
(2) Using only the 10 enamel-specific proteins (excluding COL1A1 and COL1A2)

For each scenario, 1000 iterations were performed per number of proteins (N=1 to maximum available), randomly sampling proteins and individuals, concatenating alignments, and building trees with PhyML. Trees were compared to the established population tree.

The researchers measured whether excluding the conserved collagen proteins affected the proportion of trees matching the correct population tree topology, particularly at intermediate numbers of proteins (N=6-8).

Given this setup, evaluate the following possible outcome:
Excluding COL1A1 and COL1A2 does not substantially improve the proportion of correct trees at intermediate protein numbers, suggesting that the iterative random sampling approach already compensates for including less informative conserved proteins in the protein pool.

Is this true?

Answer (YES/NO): NO